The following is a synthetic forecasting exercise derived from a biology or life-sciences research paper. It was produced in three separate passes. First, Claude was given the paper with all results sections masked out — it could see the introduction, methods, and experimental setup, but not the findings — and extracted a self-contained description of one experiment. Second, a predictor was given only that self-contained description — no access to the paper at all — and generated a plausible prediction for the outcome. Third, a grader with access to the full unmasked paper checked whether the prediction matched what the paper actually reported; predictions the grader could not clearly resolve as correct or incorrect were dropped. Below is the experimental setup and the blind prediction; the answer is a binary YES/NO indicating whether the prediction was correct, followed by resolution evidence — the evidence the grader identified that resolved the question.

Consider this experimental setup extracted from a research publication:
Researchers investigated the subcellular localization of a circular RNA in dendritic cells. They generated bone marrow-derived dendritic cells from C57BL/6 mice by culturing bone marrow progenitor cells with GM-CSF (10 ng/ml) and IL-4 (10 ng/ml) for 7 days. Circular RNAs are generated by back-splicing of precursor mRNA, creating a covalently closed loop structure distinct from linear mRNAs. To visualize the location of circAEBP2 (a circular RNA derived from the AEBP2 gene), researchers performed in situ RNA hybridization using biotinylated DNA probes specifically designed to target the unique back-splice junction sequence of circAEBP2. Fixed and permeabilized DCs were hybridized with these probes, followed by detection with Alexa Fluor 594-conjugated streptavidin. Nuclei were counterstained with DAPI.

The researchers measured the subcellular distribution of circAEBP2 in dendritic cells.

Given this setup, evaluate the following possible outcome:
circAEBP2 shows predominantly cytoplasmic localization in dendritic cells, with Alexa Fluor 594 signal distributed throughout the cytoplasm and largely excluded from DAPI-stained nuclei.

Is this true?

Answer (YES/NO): YES